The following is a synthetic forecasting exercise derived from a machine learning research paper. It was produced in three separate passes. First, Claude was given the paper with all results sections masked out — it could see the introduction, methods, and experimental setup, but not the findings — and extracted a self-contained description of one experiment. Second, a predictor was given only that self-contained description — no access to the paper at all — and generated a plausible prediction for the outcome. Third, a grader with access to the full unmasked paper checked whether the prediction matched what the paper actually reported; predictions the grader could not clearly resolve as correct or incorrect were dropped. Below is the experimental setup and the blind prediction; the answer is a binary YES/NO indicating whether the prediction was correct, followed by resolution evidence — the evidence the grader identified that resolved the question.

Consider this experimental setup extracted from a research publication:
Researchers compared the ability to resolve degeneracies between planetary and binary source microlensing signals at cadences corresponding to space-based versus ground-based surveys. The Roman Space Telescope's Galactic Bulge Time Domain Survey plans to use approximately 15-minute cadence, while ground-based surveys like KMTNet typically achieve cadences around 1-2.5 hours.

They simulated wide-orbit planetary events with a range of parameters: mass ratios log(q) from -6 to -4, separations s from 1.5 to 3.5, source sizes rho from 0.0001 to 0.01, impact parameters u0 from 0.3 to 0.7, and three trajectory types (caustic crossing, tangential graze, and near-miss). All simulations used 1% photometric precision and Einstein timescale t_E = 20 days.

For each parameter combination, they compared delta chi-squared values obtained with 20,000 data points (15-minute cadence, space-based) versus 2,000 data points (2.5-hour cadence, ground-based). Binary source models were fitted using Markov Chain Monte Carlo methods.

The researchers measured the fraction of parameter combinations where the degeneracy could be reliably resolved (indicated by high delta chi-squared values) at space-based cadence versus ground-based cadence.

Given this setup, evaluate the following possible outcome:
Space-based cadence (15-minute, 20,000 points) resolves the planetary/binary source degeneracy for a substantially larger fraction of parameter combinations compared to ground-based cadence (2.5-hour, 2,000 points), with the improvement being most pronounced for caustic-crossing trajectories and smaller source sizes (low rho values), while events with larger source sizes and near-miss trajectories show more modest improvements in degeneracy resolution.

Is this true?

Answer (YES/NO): NO